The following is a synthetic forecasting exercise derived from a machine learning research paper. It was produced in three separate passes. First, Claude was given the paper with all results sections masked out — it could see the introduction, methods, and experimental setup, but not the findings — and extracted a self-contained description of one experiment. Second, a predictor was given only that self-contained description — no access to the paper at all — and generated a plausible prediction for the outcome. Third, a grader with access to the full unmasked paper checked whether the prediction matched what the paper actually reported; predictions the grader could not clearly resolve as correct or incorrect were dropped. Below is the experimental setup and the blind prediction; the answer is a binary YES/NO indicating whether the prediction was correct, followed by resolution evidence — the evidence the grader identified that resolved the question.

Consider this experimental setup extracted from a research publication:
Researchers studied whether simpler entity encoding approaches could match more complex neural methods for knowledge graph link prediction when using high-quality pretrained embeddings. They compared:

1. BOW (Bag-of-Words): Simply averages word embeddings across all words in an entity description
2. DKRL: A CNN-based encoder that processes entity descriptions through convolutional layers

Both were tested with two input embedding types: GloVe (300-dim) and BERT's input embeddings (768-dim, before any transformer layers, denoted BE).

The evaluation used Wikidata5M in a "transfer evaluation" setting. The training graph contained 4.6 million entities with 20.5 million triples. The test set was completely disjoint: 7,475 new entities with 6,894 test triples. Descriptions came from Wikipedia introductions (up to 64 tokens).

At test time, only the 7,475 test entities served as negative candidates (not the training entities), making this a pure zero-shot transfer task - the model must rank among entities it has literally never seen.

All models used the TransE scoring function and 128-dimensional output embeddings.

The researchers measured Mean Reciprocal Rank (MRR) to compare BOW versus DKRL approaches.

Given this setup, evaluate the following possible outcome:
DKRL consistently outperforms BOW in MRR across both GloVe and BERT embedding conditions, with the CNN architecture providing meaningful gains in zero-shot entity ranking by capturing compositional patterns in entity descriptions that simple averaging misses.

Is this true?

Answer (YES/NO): NO